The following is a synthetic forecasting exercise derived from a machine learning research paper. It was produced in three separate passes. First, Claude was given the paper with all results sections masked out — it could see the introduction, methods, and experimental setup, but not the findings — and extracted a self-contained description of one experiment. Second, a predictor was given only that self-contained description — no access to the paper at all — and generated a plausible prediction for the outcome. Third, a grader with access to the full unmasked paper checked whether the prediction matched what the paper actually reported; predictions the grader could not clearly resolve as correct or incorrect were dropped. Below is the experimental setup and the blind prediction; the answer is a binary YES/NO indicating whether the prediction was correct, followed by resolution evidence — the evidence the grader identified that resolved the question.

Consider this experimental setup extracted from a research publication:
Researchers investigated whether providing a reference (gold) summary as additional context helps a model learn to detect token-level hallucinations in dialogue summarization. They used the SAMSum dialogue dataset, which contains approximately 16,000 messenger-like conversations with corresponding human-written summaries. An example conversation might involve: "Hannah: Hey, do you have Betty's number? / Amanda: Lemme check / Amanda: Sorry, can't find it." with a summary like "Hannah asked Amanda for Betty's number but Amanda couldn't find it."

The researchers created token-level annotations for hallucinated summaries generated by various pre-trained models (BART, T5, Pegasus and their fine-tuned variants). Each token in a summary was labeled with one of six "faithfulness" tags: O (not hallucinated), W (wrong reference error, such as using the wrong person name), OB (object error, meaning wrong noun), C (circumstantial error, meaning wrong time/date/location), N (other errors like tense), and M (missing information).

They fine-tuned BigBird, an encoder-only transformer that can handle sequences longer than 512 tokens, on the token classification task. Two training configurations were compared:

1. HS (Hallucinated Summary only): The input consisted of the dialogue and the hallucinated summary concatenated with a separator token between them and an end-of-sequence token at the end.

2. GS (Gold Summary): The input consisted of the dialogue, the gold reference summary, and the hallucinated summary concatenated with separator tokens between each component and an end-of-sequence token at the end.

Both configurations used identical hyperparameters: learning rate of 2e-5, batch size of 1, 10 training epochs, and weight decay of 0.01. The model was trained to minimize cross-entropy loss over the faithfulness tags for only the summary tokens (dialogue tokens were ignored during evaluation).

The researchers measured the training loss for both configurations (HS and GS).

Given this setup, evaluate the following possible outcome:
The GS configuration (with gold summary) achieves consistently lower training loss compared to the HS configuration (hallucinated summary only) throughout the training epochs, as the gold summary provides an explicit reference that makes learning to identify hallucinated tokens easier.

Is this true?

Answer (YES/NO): NO